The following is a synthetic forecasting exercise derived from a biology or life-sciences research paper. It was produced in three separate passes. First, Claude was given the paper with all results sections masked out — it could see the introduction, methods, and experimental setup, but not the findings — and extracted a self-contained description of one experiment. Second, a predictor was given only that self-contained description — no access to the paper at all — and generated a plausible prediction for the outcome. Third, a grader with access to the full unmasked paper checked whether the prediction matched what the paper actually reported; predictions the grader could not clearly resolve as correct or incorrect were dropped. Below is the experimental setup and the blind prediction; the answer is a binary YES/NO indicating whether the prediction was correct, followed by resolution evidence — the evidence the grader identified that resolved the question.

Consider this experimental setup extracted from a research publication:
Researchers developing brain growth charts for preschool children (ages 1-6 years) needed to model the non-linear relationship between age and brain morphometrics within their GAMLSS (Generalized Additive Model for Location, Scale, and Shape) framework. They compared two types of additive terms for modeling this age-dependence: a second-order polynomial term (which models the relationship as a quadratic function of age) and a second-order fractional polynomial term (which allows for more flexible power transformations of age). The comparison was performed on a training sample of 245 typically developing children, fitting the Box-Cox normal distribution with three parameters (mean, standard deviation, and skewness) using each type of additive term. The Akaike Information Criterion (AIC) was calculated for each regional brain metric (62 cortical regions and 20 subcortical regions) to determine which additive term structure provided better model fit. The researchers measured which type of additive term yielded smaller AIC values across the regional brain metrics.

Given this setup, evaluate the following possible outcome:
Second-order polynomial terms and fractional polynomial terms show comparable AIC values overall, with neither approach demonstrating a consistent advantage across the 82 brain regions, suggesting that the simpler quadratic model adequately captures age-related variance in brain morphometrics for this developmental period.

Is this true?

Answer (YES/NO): NO